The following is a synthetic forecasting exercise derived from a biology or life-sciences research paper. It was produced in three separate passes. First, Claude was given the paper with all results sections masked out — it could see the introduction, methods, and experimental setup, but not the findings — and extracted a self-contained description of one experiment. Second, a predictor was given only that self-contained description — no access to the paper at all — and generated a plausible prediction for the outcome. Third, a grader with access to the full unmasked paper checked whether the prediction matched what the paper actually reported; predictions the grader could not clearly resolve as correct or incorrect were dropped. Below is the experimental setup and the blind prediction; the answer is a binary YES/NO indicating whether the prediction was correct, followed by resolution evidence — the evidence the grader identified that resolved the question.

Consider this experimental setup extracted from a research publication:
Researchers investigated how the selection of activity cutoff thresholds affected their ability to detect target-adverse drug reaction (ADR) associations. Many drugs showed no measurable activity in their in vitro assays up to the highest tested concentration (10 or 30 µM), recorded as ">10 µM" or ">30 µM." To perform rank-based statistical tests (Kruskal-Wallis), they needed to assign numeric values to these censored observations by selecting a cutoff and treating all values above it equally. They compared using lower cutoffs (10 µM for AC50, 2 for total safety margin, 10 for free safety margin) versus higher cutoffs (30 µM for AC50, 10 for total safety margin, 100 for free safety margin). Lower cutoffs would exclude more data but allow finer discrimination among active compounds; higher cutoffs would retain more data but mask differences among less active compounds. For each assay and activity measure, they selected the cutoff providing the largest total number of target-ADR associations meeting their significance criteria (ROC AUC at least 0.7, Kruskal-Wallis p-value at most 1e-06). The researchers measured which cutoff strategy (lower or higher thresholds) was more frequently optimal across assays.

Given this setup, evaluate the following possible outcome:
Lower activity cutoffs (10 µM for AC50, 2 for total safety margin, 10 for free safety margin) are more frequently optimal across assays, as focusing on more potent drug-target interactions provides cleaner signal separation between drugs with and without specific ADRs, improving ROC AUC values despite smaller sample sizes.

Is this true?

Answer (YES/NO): NO